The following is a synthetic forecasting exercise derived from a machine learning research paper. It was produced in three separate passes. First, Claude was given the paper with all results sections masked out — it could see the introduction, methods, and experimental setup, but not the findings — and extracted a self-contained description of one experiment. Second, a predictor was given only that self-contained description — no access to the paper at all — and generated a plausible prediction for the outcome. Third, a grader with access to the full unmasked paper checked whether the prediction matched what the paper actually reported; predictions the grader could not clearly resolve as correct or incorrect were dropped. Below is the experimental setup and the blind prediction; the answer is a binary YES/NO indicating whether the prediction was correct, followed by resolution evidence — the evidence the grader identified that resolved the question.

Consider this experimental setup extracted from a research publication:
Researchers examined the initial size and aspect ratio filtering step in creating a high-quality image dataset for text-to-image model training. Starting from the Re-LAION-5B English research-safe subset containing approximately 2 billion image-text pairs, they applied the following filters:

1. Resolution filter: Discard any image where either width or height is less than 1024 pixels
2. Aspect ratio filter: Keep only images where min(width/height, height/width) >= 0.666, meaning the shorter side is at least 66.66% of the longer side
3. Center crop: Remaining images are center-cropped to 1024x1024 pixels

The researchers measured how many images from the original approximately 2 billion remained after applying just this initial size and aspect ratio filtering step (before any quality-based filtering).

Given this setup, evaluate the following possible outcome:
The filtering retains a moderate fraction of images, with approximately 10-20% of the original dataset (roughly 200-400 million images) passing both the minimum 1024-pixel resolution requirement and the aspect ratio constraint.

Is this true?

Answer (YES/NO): NO